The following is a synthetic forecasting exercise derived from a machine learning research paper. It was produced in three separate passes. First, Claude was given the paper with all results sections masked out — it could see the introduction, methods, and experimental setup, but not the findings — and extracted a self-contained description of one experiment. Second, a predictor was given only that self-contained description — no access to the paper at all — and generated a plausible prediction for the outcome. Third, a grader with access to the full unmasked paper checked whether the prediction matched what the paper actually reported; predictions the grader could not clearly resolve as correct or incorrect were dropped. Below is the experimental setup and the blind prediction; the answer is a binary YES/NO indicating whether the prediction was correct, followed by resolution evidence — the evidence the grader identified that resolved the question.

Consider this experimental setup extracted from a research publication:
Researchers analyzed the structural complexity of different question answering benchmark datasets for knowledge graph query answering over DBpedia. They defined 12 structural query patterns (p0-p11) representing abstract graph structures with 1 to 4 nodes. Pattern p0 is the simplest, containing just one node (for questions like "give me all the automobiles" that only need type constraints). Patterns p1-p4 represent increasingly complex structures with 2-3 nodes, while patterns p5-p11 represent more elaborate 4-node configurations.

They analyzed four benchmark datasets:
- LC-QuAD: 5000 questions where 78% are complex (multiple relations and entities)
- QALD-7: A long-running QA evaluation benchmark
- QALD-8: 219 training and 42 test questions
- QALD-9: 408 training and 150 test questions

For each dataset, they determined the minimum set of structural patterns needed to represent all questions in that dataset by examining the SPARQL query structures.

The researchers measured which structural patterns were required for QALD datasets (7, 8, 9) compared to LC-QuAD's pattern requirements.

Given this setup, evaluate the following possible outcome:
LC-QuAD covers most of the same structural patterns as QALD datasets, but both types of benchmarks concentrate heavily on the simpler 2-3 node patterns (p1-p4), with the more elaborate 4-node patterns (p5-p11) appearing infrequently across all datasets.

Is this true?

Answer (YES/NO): NO